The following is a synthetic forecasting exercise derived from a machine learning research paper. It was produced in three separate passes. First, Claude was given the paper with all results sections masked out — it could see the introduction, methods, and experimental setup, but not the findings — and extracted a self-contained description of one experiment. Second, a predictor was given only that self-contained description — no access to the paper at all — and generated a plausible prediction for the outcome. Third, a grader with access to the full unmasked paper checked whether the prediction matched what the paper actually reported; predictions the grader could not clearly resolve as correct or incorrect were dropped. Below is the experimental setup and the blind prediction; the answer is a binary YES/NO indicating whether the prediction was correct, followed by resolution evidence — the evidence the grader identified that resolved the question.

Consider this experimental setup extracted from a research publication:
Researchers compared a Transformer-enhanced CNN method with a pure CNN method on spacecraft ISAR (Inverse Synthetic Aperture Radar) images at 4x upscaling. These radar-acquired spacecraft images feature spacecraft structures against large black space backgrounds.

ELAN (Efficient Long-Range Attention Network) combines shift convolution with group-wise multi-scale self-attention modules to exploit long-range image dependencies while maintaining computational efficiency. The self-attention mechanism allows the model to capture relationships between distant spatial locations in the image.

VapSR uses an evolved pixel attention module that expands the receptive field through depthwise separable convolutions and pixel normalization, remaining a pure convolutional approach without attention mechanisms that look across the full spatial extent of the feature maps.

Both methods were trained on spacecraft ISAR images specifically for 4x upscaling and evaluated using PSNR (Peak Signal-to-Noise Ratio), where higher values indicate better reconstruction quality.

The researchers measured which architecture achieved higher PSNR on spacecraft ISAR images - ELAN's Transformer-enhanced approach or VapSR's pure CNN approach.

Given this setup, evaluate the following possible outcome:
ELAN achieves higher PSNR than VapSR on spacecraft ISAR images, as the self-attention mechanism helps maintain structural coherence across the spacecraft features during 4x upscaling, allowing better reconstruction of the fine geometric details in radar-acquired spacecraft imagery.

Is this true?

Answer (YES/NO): NO